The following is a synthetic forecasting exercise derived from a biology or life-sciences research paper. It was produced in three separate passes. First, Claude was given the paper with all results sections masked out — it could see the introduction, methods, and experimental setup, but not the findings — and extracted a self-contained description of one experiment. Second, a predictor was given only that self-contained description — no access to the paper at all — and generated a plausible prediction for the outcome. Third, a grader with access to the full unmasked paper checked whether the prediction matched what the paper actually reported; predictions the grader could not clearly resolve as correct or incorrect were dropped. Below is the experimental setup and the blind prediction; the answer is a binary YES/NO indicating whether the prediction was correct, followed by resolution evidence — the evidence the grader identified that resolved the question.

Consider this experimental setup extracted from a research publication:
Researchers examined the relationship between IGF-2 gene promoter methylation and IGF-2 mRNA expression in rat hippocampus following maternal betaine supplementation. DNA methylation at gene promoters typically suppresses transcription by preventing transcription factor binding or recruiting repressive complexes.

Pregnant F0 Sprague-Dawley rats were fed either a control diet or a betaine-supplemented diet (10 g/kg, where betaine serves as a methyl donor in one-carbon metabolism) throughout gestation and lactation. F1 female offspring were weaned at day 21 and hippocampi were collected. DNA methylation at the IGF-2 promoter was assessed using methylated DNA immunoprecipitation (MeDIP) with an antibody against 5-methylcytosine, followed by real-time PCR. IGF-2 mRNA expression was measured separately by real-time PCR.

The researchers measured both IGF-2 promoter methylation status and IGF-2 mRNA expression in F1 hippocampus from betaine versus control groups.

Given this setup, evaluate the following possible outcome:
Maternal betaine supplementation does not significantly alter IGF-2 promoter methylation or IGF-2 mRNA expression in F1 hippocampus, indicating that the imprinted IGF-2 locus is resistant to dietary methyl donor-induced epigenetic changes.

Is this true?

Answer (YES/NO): NO